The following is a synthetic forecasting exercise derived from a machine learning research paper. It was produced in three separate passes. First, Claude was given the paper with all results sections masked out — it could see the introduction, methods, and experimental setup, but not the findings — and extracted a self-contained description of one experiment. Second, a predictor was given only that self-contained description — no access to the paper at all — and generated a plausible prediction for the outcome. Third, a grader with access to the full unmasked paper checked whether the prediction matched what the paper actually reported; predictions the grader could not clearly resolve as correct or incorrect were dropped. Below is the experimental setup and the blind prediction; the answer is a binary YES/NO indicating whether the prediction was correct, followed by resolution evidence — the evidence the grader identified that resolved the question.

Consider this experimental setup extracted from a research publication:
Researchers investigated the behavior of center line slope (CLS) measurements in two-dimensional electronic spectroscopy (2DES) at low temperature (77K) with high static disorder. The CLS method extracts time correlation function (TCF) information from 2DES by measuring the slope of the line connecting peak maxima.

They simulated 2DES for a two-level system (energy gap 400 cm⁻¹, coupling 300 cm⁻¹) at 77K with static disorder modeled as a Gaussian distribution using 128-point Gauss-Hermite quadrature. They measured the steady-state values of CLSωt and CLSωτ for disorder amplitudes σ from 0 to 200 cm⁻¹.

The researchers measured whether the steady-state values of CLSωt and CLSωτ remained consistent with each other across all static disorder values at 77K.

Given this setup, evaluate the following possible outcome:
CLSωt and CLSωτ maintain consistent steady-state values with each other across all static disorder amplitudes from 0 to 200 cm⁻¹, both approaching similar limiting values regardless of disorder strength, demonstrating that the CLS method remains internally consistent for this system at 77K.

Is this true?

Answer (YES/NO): NO